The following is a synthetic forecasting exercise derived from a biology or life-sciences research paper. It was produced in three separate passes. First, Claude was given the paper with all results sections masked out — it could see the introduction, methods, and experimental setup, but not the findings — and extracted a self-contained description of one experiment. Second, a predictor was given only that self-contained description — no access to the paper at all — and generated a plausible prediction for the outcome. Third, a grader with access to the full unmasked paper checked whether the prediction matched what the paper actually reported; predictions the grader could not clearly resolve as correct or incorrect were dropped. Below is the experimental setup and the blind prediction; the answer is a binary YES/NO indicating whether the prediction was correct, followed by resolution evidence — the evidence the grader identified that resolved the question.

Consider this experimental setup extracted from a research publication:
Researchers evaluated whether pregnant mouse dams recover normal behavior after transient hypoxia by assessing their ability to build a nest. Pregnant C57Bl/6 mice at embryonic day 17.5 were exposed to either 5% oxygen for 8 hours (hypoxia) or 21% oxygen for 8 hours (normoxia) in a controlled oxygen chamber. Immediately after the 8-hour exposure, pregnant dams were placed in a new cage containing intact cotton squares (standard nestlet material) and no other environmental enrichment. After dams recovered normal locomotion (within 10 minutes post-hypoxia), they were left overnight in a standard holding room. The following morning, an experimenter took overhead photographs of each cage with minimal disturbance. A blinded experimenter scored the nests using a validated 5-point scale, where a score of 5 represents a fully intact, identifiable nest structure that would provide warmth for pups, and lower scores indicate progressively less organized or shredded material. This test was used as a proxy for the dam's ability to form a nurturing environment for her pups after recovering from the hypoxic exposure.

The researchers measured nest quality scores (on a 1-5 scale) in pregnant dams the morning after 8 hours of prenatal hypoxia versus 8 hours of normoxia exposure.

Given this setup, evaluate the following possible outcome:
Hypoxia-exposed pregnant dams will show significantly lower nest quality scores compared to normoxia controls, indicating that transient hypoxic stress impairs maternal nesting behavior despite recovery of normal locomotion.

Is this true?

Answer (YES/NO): NO